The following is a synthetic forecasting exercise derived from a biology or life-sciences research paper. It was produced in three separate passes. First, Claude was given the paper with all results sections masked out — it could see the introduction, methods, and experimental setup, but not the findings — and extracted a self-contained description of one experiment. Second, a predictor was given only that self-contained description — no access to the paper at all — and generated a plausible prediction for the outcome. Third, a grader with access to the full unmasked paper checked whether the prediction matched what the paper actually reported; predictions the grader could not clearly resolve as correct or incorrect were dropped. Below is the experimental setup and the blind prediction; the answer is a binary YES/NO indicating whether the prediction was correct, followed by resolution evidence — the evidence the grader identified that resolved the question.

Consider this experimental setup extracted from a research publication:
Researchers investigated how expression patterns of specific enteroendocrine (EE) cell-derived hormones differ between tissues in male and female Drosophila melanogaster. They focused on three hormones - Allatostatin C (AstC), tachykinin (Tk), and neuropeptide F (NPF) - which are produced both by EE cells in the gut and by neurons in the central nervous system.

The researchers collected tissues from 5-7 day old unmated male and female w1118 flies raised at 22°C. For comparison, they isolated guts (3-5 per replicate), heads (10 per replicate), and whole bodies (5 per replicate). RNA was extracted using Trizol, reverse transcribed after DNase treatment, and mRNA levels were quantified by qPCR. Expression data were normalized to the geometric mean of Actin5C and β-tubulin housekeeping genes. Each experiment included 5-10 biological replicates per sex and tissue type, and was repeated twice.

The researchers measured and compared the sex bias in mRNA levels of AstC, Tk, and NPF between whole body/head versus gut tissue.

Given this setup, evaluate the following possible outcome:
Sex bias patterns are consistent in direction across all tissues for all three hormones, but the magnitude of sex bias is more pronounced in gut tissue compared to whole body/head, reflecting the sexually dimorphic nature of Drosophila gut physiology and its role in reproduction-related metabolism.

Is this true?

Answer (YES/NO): NO